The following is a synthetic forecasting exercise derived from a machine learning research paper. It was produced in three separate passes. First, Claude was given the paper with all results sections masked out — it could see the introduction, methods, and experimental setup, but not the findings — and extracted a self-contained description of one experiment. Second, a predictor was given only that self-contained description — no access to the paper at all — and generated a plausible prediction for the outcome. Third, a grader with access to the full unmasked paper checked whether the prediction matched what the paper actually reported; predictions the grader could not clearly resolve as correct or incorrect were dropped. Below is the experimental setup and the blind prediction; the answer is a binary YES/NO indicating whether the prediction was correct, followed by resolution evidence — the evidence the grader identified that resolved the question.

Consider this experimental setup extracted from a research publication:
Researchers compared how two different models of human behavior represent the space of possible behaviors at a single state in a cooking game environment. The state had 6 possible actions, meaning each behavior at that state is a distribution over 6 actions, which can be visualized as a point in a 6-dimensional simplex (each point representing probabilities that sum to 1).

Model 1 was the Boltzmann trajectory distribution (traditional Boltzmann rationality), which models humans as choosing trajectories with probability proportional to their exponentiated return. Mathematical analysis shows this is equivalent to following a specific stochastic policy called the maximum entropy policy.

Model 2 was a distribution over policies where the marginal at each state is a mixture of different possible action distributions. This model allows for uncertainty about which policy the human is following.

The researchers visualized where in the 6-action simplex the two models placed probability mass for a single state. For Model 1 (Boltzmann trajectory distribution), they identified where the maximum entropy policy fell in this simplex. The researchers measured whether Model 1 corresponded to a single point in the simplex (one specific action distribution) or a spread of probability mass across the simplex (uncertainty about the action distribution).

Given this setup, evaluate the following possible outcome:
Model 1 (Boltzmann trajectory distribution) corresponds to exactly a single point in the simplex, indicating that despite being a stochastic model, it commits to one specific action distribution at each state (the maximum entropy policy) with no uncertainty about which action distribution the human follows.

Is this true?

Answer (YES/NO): YES